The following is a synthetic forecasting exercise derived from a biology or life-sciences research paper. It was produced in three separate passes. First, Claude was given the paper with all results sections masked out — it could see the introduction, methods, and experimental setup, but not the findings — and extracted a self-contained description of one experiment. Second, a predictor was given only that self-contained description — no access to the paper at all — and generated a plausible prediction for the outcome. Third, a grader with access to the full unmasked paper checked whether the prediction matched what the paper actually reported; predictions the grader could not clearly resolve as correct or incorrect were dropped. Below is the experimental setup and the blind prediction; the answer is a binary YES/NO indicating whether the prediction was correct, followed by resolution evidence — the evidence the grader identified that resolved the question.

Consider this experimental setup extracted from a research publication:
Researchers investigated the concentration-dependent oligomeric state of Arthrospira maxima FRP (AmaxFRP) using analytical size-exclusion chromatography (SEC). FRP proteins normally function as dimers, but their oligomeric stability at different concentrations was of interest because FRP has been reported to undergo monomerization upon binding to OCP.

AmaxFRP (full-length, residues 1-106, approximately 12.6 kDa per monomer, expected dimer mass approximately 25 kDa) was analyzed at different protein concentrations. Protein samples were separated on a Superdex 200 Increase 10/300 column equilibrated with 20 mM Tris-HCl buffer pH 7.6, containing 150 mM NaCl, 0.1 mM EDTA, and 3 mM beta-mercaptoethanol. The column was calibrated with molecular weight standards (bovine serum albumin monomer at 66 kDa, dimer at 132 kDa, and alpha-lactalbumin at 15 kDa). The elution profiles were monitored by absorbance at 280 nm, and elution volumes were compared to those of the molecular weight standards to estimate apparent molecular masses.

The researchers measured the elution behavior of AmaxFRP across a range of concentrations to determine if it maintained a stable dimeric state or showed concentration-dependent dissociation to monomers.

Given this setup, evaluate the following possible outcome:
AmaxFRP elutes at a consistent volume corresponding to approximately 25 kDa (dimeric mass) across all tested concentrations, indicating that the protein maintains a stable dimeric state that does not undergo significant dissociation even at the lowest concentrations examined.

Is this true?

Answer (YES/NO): YES